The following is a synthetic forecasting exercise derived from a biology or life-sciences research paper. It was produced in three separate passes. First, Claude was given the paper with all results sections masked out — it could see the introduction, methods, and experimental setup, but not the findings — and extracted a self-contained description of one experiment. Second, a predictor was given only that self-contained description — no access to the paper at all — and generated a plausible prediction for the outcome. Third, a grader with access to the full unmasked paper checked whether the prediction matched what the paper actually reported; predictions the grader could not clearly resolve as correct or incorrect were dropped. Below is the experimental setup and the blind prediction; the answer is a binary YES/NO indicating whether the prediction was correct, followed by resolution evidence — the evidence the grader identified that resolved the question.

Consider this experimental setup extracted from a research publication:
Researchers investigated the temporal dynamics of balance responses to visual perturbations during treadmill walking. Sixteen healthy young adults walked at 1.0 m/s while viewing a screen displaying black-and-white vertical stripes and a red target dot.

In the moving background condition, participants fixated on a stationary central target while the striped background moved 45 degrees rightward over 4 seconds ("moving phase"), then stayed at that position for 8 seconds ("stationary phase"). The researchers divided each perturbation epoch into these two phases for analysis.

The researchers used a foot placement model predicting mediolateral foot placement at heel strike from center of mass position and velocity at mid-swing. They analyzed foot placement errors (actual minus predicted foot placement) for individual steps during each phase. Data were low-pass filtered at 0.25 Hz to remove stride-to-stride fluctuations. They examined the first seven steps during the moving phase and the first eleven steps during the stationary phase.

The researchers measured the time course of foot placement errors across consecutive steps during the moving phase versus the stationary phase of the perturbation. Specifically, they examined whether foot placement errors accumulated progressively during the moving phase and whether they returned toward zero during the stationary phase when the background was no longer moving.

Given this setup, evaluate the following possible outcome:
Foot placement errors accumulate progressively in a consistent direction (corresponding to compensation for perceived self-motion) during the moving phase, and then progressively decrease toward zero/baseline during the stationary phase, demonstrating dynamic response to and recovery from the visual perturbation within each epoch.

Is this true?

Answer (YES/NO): NO